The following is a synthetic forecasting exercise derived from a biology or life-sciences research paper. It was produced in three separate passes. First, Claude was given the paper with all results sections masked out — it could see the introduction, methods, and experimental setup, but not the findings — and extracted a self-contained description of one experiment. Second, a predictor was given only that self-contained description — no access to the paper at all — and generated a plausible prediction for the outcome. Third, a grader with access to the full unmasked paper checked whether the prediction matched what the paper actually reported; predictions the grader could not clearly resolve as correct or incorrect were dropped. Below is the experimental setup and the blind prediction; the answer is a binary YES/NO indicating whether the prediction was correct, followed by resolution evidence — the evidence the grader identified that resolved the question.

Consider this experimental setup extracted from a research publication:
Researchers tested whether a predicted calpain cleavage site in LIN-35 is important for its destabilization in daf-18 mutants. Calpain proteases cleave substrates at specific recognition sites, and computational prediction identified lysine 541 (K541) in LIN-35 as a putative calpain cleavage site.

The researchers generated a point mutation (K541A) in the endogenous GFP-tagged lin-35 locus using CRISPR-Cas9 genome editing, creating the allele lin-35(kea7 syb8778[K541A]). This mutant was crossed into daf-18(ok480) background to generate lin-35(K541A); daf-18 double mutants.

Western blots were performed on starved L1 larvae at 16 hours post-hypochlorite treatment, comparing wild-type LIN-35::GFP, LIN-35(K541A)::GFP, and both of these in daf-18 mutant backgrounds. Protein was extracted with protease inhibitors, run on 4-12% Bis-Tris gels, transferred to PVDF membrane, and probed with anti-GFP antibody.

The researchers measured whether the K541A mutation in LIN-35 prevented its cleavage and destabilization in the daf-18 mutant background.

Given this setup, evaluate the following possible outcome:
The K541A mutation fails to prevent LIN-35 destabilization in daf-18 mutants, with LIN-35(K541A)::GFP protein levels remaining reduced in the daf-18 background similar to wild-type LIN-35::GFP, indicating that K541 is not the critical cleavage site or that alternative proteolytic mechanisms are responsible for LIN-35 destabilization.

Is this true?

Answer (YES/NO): NO